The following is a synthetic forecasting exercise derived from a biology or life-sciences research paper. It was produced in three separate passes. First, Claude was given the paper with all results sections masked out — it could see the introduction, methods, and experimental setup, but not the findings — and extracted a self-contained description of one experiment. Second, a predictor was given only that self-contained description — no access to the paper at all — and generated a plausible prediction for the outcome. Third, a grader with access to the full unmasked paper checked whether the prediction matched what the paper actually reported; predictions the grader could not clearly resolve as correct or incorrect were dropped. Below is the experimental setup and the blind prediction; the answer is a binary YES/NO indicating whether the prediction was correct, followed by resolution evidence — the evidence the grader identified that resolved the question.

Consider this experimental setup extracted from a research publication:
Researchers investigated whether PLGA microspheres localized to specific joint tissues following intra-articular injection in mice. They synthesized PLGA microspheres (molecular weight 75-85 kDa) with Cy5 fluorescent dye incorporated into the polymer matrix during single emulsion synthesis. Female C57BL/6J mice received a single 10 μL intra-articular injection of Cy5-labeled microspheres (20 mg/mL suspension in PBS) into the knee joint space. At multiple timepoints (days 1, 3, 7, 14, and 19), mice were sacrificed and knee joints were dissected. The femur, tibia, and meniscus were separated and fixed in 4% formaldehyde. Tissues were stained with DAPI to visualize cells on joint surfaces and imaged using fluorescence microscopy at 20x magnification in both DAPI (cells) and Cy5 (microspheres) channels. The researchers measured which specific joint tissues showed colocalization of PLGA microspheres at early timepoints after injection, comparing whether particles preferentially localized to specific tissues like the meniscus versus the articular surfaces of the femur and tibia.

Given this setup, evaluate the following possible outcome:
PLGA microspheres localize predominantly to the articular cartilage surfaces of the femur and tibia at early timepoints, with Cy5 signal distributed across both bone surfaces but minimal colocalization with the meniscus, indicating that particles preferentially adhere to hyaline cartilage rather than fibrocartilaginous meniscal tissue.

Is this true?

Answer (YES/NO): NO